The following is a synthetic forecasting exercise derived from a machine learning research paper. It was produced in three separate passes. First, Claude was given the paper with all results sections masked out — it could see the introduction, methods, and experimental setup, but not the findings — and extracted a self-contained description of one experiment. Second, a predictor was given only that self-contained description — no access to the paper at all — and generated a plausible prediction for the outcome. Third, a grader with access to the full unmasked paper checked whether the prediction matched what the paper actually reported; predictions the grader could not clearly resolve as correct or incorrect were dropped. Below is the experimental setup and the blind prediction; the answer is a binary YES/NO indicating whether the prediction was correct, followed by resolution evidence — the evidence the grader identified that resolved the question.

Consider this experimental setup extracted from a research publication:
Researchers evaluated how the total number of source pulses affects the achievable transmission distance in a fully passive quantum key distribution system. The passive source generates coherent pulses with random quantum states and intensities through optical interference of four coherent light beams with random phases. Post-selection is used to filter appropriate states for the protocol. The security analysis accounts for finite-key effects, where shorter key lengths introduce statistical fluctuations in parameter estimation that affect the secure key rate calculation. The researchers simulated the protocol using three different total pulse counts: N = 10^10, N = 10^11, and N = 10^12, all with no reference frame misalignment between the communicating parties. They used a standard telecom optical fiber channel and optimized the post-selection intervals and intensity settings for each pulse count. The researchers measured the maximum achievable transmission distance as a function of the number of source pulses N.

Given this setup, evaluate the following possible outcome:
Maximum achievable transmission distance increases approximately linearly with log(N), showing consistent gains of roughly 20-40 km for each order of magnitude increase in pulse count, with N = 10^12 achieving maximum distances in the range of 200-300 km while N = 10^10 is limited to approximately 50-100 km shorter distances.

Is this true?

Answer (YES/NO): NO